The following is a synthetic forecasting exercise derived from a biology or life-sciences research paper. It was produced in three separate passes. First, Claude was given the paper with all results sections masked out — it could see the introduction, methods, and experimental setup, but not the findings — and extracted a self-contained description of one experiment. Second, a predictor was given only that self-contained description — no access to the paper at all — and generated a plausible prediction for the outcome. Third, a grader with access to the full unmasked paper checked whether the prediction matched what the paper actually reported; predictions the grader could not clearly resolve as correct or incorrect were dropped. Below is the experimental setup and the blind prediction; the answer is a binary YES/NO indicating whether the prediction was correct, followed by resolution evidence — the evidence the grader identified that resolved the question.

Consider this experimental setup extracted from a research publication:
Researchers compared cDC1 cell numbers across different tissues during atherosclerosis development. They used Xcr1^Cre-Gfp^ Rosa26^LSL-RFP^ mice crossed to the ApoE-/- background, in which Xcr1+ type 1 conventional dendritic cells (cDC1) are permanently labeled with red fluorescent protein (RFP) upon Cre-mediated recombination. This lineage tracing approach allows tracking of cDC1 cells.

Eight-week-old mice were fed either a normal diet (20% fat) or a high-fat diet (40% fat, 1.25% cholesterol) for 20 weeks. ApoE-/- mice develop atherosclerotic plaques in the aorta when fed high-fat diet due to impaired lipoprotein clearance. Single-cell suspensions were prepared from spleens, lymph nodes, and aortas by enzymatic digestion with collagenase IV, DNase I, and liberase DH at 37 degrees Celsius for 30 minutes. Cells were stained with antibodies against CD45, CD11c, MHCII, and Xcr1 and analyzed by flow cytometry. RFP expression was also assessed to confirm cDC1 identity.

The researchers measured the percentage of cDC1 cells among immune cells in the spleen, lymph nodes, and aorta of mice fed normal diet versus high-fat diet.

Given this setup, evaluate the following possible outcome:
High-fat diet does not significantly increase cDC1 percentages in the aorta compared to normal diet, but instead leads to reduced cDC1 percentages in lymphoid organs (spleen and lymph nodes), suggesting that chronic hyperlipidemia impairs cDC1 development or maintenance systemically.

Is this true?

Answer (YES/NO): NO